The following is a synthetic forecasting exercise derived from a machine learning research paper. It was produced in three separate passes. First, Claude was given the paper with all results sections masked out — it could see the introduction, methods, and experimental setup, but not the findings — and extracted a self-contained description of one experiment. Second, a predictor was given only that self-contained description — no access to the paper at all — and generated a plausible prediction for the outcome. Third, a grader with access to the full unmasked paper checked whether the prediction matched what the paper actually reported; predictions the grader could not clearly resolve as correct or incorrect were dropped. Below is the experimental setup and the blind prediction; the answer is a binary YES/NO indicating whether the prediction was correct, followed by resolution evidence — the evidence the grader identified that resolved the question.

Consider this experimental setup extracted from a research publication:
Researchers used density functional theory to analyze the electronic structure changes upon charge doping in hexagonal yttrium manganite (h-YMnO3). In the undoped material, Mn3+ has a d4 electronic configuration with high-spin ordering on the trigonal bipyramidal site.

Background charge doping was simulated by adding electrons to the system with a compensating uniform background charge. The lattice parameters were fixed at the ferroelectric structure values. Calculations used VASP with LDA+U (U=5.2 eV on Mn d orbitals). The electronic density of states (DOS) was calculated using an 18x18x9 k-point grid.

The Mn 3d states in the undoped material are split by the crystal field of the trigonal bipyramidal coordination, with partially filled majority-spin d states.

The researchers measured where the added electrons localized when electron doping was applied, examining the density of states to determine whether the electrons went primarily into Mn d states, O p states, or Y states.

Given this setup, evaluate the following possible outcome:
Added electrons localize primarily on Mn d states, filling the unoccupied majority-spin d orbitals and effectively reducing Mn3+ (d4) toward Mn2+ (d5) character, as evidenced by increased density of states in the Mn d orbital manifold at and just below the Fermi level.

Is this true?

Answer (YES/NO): NO